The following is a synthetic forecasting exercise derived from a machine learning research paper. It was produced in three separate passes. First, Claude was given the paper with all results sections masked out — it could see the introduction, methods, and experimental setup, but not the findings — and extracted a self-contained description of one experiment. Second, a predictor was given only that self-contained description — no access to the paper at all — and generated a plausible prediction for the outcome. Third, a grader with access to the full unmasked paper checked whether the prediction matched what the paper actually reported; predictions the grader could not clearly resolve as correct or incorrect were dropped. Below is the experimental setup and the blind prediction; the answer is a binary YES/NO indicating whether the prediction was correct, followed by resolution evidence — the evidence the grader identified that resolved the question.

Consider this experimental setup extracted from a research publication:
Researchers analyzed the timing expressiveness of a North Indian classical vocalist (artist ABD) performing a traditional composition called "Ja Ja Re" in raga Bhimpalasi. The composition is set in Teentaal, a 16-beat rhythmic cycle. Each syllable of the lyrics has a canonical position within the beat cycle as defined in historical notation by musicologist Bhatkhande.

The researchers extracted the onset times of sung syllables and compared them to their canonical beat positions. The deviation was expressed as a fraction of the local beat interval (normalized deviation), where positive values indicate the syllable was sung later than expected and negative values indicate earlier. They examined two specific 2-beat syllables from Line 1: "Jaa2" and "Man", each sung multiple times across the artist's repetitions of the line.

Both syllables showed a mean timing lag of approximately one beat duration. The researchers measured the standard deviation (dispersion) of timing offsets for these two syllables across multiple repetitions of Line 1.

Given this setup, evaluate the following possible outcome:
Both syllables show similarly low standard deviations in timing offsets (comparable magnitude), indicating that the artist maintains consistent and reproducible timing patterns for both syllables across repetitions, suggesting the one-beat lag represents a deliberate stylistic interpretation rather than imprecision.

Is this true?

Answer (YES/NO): NO